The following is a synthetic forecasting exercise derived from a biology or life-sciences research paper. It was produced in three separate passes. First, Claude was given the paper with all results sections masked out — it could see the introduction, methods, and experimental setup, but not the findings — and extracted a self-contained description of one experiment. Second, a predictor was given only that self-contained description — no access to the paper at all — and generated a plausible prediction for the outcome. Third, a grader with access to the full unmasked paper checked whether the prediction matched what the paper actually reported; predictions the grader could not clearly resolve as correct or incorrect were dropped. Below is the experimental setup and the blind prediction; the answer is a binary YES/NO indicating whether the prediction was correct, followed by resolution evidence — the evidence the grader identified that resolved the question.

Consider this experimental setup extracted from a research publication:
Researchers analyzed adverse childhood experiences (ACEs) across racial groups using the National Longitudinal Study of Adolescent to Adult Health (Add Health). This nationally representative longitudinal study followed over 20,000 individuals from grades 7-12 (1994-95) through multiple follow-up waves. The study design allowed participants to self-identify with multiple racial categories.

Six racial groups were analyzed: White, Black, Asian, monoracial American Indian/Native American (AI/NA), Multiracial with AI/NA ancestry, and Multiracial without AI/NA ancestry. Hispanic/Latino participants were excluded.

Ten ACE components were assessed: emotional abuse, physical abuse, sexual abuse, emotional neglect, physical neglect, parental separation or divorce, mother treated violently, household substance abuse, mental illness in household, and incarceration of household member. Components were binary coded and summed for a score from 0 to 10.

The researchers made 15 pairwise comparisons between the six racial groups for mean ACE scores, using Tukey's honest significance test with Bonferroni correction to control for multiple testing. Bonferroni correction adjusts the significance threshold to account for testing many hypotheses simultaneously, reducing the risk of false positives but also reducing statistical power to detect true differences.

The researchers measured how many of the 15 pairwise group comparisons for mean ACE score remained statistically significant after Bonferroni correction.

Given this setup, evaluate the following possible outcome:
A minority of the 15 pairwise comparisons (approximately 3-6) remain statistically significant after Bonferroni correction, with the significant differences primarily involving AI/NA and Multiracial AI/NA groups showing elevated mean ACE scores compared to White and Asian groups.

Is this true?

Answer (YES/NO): NO